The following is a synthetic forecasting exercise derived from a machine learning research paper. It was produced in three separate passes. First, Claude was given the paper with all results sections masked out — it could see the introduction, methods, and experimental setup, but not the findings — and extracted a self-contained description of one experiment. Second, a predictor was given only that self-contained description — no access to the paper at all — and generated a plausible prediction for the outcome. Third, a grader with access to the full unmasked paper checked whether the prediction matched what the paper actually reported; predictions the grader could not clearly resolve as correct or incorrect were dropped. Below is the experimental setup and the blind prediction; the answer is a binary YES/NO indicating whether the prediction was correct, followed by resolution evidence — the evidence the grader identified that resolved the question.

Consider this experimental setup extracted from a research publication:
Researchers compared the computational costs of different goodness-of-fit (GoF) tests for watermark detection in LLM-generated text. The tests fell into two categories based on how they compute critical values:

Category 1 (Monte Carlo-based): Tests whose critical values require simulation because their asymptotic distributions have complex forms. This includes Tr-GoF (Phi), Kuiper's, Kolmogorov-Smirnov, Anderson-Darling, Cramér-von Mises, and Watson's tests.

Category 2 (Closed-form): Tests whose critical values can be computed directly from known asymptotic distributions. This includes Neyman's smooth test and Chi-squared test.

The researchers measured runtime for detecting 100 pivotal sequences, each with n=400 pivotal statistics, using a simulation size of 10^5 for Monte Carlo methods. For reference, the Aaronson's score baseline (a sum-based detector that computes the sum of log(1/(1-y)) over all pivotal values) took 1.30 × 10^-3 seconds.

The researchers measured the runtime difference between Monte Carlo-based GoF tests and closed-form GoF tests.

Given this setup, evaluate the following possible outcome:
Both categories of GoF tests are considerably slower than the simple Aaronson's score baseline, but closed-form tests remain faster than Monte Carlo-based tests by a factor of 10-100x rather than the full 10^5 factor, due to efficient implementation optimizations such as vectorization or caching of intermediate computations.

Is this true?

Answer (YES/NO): NO